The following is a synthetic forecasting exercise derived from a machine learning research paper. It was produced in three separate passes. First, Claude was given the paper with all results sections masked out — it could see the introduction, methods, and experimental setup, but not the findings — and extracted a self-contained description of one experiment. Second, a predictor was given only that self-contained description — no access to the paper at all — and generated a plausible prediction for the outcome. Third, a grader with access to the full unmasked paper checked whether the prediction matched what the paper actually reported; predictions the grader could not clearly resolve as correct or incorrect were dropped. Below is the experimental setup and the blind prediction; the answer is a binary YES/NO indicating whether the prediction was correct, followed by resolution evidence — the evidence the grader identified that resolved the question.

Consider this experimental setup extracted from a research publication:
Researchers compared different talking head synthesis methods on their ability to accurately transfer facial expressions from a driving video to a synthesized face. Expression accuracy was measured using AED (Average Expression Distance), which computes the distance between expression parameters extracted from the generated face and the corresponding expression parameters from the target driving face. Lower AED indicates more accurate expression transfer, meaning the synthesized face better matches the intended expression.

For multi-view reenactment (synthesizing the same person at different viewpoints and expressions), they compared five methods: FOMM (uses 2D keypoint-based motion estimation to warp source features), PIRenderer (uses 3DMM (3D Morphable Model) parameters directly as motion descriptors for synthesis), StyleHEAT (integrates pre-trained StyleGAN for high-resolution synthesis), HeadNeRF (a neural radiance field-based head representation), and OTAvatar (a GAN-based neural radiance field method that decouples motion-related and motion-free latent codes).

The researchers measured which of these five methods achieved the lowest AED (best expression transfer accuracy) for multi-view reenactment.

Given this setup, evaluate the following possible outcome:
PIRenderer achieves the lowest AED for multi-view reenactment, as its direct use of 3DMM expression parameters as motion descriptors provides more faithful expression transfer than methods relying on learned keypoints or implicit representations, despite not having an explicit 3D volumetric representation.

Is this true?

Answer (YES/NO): NO